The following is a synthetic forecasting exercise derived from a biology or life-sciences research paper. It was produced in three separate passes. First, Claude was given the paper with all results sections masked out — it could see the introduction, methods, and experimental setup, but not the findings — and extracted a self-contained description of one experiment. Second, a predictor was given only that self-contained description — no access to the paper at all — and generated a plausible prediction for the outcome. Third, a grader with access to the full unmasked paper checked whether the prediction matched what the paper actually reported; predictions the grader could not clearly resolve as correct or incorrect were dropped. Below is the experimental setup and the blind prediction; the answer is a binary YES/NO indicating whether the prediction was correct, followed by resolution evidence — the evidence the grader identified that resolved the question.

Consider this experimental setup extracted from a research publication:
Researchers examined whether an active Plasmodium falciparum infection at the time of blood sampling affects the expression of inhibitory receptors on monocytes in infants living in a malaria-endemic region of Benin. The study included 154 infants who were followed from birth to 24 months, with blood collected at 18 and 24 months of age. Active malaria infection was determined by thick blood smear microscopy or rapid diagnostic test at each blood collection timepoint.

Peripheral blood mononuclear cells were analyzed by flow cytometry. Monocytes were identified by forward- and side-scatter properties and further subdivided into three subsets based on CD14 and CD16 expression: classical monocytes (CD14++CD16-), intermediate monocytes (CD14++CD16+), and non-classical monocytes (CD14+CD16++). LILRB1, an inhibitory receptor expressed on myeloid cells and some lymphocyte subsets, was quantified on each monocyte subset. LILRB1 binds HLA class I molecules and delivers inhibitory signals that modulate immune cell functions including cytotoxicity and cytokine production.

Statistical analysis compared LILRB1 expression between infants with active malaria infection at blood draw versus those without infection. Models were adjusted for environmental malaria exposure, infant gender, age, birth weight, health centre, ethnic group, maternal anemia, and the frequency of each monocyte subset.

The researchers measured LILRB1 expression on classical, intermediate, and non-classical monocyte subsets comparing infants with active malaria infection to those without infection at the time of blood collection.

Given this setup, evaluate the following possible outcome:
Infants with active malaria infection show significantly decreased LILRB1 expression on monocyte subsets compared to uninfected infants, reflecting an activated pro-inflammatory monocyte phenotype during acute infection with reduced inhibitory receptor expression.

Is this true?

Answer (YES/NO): NO